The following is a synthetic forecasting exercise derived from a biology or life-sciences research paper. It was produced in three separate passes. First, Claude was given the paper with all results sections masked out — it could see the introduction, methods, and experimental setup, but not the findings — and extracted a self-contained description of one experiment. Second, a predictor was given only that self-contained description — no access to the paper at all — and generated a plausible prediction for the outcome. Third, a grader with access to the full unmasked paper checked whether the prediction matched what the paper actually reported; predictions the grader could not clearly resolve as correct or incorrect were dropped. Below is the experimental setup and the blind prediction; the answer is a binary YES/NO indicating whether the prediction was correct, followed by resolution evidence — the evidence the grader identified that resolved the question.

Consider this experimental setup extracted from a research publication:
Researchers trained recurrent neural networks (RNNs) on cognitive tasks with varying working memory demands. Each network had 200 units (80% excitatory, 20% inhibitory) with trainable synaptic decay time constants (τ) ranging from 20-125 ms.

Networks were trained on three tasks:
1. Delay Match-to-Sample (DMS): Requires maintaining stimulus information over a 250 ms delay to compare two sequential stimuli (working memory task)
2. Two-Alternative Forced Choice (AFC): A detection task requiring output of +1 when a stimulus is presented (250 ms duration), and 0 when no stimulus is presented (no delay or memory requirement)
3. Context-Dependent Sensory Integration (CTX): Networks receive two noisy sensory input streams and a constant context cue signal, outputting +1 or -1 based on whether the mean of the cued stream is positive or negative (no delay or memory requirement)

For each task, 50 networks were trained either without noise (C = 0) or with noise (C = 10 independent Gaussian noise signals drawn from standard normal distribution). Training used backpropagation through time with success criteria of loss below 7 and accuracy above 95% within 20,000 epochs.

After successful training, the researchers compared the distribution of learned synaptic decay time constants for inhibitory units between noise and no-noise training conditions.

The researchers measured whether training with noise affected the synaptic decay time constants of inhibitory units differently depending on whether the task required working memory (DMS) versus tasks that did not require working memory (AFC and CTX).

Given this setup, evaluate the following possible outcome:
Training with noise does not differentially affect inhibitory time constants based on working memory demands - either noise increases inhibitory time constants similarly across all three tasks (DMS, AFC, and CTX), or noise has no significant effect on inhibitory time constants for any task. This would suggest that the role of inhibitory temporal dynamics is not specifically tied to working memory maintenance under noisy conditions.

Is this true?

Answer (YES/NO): NO